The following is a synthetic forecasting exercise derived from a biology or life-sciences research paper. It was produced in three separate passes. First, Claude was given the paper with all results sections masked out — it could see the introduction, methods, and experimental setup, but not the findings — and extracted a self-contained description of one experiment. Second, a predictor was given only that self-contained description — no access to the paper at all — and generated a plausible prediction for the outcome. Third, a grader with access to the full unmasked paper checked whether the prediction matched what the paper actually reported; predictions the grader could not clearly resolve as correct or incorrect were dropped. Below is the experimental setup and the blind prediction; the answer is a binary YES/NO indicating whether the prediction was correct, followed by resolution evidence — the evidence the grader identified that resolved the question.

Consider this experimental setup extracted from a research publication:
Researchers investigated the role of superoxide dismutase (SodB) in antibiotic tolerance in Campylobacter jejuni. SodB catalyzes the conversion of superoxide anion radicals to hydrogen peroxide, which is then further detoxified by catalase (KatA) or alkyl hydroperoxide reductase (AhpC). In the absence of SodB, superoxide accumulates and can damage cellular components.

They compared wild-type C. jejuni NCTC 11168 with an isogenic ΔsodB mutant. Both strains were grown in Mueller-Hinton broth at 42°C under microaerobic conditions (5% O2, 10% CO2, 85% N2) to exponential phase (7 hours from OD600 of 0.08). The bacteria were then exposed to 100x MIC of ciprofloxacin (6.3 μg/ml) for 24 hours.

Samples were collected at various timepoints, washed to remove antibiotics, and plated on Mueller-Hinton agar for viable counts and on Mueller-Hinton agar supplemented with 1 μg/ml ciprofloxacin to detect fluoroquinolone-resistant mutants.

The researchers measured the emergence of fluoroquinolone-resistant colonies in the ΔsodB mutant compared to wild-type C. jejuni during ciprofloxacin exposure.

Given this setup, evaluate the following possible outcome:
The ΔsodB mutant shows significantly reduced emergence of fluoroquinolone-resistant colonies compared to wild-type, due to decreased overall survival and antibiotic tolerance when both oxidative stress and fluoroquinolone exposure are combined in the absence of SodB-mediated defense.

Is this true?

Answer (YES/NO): NO